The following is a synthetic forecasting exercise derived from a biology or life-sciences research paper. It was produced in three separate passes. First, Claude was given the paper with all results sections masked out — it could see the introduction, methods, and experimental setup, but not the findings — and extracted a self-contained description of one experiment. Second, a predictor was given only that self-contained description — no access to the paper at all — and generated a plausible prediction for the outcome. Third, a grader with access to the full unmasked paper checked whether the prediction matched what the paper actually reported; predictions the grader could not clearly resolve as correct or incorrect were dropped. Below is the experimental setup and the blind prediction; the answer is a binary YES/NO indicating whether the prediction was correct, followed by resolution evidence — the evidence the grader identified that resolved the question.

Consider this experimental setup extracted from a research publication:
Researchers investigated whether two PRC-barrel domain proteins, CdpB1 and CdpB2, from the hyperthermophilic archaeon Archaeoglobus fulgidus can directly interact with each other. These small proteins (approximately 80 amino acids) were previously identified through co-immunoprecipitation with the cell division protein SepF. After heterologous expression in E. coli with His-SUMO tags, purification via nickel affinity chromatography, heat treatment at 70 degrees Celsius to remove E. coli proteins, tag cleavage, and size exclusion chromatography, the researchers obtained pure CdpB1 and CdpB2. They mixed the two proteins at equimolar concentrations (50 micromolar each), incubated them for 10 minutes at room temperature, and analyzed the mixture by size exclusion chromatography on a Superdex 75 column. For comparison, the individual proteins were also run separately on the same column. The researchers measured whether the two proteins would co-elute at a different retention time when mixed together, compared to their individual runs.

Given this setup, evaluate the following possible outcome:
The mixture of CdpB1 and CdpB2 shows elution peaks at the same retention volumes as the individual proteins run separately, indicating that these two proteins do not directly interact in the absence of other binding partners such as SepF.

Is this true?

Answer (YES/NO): NO